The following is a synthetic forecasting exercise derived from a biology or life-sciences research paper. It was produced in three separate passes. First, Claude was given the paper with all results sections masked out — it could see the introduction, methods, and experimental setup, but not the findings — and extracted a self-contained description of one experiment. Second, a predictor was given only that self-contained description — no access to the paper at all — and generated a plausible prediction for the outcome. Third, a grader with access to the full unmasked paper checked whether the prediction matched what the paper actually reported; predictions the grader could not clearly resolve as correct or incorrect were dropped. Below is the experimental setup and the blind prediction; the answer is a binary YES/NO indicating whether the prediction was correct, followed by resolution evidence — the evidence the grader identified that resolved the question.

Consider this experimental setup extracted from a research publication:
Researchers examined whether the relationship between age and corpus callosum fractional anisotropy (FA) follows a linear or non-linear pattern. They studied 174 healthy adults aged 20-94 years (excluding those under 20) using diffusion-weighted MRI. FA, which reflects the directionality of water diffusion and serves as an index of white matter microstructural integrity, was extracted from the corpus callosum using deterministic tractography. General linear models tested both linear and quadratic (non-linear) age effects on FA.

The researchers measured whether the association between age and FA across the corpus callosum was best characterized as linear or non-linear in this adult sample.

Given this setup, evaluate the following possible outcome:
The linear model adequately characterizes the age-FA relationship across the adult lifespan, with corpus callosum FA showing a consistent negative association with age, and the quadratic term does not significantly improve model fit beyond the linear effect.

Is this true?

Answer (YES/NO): YES